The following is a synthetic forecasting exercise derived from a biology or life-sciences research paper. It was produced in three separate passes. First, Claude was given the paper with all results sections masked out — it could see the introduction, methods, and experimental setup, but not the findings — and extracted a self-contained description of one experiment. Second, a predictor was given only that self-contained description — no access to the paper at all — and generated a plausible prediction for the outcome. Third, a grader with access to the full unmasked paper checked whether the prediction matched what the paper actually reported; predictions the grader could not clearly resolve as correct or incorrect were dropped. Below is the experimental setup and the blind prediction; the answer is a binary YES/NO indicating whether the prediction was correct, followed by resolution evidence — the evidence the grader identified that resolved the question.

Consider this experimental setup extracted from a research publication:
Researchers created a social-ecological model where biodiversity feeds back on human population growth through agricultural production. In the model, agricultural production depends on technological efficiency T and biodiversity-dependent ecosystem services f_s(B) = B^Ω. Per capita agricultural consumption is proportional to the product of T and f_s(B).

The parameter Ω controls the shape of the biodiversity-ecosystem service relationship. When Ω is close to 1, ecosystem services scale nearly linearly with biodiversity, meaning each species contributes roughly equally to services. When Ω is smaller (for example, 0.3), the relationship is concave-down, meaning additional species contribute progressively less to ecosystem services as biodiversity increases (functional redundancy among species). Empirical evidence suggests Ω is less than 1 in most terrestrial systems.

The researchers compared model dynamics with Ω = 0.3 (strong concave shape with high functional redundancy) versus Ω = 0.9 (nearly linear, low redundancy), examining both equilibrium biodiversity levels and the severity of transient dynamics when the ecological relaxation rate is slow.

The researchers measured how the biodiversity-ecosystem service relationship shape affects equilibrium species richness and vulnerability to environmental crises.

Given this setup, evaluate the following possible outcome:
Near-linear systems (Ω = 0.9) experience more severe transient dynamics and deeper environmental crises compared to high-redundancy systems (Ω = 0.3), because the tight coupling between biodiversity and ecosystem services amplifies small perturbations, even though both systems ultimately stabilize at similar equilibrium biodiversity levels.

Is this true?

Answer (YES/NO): NO